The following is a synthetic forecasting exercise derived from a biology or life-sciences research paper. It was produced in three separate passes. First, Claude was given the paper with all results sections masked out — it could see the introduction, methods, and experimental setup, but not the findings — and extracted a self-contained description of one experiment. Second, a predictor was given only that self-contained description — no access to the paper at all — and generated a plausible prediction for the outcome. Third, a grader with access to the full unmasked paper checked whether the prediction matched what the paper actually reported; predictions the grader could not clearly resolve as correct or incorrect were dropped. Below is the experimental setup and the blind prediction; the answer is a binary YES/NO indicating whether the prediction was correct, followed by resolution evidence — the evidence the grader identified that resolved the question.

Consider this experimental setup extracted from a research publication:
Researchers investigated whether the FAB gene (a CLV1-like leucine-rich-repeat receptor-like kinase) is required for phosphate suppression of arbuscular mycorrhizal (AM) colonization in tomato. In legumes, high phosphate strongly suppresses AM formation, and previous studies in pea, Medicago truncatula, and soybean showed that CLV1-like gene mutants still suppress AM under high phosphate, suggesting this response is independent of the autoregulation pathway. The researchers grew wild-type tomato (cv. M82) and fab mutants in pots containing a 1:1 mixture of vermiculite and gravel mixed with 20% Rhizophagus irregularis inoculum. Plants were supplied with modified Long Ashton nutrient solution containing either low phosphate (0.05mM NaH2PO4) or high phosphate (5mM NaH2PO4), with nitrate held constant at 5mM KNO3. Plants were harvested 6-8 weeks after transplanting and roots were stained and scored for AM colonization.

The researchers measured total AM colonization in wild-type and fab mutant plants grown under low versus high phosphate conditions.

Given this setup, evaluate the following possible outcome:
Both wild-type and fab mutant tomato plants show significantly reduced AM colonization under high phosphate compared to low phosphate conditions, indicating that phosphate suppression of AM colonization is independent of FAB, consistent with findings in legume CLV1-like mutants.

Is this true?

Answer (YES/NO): YES